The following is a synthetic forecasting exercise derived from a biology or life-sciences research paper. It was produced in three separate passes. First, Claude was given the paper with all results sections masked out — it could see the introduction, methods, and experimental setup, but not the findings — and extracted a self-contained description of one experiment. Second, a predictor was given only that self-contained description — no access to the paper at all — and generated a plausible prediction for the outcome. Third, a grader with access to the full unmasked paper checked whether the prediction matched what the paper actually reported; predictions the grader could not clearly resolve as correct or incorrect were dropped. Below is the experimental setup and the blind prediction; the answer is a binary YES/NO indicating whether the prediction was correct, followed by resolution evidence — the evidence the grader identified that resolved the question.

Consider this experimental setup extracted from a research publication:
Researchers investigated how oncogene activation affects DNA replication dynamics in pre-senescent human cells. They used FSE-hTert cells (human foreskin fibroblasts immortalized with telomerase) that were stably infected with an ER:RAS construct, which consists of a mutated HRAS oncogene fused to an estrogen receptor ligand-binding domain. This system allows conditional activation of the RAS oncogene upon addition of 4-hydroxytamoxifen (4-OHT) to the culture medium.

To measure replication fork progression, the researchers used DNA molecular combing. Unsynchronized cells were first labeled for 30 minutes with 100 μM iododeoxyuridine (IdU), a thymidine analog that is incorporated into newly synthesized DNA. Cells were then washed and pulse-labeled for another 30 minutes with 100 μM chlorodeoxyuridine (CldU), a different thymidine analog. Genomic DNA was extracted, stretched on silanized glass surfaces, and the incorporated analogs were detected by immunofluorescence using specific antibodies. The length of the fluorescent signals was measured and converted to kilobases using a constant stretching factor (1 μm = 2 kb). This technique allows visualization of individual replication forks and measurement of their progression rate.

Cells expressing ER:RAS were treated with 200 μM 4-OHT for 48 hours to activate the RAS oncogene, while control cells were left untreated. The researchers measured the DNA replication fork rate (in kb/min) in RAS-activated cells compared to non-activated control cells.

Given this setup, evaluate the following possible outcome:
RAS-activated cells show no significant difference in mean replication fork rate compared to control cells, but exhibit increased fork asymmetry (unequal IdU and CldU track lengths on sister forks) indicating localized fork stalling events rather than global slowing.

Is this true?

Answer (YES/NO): NO